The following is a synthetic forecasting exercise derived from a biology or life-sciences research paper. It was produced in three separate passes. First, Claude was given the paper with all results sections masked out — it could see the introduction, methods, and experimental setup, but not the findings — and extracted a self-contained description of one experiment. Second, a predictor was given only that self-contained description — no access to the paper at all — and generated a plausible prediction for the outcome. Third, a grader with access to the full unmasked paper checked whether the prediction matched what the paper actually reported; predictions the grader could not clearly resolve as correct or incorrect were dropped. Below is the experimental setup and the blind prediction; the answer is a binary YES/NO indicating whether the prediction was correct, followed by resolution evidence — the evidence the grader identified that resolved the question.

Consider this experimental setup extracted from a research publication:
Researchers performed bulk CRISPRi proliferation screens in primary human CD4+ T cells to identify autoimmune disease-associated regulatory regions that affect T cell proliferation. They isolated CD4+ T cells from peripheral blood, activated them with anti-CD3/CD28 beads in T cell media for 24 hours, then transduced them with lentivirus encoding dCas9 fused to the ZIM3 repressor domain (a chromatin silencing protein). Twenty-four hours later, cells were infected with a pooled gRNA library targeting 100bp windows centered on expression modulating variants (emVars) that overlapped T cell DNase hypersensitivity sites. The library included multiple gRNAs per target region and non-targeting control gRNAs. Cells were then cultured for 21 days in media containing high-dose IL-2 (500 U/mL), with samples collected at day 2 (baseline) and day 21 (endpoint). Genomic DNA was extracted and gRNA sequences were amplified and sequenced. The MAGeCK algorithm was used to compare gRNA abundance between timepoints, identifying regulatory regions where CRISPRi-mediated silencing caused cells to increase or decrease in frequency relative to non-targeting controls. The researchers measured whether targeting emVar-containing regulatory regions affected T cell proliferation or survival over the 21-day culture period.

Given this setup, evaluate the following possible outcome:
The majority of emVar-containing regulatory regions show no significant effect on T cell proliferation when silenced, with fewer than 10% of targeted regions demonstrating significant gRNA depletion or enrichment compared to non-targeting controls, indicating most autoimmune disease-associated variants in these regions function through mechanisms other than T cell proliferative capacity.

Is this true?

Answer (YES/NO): NO